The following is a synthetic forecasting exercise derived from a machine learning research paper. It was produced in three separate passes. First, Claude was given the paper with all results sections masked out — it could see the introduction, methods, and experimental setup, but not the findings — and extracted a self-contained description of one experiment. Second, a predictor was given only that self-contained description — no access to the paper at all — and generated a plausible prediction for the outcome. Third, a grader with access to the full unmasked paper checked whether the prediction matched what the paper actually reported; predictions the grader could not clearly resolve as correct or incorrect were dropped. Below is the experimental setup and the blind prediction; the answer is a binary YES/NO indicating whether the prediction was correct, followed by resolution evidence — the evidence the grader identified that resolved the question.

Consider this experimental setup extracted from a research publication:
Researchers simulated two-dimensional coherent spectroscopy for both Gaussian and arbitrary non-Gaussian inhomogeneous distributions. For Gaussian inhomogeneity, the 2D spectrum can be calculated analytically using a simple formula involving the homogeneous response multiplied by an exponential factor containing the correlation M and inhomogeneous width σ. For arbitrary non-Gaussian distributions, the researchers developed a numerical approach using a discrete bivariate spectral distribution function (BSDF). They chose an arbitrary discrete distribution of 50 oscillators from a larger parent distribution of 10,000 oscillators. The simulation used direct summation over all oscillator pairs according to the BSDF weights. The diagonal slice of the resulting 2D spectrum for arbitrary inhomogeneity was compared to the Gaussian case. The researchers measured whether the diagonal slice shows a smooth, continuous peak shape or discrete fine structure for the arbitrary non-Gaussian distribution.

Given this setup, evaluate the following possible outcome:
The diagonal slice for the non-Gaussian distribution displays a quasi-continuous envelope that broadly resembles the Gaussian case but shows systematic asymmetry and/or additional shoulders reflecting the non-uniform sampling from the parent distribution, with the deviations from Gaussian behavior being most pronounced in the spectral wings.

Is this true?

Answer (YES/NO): NO